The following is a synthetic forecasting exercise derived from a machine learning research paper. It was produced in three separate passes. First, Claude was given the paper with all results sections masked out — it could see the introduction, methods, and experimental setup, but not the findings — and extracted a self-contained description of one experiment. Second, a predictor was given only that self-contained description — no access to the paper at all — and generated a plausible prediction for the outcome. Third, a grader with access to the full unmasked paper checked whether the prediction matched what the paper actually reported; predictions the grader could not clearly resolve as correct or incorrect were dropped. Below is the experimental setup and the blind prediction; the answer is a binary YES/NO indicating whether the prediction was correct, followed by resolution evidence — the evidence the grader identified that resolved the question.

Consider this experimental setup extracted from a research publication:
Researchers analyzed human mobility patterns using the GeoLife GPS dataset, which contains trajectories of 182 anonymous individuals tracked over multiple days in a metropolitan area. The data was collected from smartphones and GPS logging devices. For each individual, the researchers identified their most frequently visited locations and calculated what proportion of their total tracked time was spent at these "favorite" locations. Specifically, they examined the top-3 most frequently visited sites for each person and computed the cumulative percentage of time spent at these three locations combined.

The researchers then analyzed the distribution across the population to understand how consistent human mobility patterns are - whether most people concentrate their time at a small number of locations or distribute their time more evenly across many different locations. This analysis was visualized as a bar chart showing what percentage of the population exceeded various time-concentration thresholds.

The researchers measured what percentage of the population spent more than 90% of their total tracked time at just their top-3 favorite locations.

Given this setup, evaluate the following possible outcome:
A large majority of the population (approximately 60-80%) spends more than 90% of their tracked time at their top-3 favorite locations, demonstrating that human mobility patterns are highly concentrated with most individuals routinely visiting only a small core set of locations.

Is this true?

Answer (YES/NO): NO